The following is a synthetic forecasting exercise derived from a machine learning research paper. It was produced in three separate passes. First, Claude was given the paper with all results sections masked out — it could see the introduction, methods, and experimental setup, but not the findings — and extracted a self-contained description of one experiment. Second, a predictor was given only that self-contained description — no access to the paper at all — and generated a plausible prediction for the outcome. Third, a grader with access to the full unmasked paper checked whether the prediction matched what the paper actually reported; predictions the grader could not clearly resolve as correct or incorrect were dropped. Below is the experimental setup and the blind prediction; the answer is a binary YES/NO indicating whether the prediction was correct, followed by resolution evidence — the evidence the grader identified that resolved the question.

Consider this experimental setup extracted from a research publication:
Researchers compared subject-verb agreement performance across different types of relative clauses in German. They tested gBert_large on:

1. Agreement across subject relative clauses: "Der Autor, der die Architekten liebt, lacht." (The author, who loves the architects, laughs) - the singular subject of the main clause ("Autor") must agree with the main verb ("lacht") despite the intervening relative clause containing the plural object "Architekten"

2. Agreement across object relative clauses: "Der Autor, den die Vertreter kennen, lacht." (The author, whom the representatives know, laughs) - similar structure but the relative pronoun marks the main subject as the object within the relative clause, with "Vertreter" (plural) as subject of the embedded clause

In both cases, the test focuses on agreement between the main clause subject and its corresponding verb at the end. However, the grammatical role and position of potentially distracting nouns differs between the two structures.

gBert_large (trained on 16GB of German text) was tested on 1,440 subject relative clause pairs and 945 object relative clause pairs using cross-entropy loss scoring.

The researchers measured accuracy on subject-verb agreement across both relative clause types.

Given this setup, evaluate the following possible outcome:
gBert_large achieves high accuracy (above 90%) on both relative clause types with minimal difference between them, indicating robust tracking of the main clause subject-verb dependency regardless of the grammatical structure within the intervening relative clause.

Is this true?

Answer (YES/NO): NO